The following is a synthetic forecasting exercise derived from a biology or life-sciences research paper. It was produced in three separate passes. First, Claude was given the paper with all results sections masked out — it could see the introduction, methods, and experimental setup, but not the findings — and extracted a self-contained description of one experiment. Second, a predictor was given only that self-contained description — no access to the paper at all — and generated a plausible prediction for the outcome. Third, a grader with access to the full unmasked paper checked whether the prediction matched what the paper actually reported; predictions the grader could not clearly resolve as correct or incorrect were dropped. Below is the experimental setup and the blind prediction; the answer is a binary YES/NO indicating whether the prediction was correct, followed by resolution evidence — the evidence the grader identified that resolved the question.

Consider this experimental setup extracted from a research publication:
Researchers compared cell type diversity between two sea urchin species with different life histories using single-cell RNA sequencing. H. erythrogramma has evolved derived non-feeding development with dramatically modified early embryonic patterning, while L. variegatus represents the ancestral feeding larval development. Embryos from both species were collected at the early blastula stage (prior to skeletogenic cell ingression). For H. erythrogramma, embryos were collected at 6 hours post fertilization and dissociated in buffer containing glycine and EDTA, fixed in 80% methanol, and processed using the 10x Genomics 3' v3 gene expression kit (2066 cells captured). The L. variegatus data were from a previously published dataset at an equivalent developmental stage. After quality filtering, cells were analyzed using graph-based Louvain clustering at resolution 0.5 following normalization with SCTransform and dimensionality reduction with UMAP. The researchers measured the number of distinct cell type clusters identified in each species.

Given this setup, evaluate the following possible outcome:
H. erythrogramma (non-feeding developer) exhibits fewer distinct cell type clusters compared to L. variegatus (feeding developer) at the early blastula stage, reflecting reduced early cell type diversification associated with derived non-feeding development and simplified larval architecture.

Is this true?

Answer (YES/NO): YES